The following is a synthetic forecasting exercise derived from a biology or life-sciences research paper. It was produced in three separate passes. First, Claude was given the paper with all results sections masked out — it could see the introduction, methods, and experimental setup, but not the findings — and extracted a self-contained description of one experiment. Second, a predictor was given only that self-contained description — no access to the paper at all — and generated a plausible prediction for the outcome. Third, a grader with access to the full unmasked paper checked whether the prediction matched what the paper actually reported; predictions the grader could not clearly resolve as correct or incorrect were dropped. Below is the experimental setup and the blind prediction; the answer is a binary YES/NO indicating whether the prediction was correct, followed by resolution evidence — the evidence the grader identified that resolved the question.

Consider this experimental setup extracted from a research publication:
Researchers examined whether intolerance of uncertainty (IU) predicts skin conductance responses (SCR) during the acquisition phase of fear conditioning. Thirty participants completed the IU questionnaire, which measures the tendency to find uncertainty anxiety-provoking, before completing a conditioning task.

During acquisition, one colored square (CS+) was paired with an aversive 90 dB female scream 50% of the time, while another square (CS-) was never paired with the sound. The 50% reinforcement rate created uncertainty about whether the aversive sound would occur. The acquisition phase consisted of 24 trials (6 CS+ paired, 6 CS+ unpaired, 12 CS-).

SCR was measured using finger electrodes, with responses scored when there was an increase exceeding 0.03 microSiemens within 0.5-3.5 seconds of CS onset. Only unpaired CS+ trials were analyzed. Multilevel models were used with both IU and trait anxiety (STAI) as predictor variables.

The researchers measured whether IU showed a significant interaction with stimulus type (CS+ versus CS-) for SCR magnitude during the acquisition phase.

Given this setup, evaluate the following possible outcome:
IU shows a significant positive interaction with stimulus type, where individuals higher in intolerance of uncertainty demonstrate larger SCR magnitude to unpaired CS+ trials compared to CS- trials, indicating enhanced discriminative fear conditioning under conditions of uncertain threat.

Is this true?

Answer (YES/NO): NO